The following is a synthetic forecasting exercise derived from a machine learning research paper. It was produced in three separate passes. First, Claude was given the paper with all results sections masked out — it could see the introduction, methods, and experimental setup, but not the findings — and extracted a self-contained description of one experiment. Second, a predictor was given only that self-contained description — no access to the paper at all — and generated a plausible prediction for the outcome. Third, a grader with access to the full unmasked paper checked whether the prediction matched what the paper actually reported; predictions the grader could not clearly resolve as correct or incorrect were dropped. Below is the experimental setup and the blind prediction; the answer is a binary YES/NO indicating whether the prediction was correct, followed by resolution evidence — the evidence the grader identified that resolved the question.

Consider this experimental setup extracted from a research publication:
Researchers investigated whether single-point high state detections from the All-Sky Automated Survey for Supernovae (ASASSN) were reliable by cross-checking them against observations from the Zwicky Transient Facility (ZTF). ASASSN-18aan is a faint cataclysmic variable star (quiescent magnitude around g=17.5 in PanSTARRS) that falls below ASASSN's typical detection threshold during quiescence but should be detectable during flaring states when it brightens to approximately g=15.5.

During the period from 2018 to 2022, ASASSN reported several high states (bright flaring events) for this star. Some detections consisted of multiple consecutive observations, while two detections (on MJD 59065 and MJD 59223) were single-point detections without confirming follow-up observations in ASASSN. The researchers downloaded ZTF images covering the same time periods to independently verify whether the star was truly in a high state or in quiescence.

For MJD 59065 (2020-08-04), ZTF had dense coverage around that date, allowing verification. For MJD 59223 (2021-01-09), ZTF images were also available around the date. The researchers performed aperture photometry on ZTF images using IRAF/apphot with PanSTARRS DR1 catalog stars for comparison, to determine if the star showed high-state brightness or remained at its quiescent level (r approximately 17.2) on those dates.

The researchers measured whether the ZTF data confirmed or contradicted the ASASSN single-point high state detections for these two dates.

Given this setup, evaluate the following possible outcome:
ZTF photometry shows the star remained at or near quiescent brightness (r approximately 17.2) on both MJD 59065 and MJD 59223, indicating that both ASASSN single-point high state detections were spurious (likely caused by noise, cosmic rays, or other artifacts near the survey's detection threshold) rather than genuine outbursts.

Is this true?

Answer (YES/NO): YES